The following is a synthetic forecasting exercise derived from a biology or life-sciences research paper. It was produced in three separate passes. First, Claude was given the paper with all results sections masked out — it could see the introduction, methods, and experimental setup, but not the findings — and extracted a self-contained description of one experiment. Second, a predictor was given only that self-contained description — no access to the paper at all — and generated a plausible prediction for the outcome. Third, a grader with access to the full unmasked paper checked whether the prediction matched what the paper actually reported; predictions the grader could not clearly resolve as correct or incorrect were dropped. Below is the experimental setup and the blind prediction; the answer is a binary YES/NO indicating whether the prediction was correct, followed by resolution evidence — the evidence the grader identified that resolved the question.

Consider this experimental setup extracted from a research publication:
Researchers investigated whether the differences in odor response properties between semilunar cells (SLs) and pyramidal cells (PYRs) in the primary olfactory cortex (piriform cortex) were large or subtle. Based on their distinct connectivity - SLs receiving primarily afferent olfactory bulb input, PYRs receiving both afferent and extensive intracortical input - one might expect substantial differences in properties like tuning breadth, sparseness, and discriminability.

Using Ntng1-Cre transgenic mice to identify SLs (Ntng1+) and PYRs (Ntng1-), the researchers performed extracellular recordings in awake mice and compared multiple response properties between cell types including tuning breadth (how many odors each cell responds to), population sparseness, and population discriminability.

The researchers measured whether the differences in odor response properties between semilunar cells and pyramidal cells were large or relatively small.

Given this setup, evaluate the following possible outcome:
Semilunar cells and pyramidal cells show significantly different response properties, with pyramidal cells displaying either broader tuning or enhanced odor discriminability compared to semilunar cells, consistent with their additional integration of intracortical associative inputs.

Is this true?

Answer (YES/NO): YES